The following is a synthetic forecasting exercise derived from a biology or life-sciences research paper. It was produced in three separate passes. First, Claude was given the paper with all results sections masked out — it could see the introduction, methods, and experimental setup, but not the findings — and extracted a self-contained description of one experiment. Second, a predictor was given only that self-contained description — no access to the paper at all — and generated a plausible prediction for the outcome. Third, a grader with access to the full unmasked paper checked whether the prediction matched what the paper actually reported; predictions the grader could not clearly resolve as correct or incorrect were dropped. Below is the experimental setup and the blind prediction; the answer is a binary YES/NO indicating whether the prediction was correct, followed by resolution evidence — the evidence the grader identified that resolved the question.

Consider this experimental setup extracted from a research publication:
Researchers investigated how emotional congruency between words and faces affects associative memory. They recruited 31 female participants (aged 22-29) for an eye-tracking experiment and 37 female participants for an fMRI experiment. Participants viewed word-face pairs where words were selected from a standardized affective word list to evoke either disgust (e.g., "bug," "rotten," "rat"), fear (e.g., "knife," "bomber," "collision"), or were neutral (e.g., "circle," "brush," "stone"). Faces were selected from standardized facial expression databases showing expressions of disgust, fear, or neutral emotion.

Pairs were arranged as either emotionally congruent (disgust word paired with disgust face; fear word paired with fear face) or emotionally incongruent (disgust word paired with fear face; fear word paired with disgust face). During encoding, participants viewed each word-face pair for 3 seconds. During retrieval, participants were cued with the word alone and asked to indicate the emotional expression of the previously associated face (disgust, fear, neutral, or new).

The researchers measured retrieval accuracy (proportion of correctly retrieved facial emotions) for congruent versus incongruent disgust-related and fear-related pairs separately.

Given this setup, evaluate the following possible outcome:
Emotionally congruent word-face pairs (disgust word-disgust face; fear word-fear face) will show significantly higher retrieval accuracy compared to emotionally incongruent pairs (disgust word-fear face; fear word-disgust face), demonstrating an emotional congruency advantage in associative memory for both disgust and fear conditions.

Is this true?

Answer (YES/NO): NO